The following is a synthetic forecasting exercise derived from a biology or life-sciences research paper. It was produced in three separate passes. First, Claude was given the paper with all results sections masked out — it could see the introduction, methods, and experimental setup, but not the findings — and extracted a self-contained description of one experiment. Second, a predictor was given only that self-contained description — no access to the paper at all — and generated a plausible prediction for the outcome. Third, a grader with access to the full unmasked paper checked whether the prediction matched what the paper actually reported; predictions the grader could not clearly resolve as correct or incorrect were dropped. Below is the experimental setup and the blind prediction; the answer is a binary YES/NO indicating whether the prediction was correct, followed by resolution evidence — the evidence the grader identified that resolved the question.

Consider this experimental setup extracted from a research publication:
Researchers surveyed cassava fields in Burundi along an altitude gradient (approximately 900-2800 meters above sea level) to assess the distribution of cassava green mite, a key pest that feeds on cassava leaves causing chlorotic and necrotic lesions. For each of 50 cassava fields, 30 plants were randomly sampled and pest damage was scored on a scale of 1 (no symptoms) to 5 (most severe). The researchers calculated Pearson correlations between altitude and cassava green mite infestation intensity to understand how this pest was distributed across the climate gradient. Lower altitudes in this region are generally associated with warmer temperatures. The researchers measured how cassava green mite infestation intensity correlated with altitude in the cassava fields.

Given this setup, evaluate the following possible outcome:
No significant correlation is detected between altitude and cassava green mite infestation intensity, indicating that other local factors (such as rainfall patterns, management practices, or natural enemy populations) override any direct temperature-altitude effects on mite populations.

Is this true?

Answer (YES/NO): NO